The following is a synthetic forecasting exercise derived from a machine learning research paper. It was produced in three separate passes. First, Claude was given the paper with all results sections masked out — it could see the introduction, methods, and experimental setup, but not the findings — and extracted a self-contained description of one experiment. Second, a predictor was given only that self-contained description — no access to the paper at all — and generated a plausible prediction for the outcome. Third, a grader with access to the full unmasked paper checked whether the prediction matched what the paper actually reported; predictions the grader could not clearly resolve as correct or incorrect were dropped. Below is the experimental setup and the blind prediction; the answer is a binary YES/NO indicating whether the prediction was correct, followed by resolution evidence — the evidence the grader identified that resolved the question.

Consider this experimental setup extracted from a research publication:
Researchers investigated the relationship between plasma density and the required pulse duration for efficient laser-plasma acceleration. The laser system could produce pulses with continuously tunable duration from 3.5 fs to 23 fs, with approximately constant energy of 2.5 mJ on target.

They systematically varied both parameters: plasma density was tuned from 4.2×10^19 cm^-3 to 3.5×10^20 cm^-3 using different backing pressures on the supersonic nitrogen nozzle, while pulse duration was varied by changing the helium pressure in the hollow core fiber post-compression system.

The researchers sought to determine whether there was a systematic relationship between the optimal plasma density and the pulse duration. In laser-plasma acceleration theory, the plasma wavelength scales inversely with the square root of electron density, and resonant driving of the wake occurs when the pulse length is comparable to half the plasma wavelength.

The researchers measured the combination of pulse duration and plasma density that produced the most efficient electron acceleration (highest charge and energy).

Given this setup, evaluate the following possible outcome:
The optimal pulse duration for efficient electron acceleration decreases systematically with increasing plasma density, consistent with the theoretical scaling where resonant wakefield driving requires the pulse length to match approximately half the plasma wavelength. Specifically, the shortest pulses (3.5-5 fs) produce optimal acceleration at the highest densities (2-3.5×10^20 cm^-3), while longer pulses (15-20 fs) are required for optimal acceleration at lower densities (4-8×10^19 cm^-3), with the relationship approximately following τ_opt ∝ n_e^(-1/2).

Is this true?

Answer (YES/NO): NO